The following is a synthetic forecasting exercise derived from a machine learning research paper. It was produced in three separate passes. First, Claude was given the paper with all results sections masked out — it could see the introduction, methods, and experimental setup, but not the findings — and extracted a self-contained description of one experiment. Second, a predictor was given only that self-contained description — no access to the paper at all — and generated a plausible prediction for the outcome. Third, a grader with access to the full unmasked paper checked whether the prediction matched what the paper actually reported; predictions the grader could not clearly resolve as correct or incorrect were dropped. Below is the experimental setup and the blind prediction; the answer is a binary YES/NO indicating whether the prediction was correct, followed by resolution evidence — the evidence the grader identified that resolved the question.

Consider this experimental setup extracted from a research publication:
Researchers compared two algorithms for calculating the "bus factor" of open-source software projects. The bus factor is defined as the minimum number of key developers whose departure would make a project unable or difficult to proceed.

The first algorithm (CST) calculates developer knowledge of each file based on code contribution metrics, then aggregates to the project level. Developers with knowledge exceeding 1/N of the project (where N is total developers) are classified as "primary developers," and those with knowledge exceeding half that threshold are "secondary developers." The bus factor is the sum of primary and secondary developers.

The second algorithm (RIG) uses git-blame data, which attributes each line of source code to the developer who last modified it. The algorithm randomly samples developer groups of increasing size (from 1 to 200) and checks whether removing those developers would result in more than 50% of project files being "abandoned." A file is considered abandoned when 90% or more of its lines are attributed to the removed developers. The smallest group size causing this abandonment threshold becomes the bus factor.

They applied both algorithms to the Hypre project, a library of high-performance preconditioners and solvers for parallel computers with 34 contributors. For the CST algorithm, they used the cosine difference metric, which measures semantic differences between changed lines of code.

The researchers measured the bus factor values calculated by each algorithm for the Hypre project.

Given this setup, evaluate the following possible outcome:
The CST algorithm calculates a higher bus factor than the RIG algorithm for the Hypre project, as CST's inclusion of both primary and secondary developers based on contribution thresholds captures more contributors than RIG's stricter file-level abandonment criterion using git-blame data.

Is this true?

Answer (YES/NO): NO